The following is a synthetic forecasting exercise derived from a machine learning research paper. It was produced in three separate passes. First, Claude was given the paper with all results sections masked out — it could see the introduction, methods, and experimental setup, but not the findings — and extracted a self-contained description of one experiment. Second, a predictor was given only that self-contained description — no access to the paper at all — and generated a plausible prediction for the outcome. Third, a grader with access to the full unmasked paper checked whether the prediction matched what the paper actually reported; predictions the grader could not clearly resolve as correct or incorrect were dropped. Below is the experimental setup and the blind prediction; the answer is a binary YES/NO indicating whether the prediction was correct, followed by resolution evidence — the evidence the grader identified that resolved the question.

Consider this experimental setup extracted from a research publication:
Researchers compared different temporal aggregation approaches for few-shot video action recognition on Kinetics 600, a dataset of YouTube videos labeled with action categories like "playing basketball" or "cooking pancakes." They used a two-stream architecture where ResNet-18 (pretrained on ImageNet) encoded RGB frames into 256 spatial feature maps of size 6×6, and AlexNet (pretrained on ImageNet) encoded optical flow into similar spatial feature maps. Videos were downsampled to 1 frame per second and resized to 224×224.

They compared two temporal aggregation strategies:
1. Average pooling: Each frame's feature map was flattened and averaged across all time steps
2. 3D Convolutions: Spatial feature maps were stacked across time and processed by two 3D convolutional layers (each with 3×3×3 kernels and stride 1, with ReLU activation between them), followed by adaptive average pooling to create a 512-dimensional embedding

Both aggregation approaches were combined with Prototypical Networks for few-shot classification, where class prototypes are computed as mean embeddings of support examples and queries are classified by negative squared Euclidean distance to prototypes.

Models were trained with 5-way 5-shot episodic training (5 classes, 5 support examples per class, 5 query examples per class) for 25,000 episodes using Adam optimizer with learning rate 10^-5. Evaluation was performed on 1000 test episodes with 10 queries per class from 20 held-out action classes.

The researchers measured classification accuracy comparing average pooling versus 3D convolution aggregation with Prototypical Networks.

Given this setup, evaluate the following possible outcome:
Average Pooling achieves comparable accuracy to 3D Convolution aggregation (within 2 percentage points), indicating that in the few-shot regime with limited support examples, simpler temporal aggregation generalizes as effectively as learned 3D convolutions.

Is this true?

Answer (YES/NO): NO